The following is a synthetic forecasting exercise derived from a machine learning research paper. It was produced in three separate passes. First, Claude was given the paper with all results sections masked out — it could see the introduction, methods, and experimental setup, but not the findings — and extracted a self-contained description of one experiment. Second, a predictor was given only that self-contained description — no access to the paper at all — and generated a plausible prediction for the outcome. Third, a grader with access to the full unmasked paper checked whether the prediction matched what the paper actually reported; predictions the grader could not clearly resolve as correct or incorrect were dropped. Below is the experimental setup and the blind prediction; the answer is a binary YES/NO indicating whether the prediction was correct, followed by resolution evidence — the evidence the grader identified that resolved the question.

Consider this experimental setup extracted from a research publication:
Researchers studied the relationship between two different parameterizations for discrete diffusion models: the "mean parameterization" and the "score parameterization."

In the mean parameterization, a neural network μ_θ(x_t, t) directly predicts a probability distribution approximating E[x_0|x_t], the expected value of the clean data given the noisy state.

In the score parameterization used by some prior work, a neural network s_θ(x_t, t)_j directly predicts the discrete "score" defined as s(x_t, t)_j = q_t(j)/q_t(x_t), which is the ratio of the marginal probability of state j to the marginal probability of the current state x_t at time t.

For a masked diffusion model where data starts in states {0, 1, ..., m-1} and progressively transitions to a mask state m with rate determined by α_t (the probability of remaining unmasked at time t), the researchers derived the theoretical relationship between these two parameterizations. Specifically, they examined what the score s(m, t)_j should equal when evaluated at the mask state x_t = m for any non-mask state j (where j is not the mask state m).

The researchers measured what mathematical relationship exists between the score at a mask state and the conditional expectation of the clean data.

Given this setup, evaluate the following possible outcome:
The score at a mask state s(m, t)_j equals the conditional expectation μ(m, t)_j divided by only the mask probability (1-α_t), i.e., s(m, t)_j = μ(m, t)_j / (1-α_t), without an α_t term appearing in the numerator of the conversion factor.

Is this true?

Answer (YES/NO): NO